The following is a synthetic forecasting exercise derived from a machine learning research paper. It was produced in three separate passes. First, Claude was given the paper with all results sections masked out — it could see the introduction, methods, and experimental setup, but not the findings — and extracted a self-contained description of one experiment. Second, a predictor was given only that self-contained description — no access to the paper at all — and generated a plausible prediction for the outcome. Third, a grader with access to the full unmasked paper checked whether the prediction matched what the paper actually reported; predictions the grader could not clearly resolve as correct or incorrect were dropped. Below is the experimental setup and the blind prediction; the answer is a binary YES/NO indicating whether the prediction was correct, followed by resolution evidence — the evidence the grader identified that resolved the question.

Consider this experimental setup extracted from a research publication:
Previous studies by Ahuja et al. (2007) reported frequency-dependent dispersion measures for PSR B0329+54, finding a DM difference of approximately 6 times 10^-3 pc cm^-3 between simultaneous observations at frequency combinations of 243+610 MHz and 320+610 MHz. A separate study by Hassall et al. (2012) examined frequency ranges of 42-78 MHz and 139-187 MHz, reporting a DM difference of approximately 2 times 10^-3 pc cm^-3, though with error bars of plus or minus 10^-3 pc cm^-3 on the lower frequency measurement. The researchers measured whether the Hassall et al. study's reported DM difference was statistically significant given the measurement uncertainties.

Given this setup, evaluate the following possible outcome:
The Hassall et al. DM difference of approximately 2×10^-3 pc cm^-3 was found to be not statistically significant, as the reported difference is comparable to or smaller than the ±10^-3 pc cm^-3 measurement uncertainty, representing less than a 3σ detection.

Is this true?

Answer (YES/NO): YES